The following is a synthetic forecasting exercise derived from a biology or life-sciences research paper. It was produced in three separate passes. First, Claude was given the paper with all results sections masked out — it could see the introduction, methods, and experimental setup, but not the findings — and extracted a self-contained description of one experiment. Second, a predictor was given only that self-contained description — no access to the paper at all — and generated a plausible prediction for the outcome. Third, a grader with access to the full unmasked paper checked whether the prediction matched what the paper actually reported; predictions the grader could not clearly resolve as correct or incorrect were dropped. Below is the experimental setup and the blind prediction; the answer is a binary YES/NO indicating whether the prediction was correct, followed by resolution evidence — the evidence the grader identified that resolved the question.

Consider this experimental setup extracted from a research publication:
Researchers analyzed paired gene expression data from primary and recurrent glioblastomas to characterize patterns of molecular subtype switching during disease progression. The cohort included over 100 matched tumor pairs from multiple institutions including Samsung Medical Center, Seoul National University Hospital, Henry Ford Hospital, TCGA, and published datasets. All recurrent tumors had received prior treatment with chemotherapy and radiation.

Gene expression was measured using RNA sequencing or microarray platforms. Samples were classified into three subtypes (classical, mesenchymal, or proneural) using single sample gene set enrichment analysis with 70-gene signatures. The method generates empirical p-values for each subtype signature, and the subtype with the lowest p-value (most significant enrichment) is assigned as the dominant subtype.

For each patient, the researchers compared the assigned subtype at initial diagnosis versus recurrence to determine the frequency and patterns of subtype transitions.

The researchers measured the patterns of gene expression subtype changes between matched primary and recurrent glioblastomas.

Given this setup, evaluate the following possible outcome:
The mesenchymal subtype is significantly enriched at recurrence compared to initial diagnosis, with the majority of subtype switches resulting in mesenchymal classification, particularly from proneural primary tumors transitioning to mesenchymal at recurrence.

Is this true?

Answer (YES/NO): NO